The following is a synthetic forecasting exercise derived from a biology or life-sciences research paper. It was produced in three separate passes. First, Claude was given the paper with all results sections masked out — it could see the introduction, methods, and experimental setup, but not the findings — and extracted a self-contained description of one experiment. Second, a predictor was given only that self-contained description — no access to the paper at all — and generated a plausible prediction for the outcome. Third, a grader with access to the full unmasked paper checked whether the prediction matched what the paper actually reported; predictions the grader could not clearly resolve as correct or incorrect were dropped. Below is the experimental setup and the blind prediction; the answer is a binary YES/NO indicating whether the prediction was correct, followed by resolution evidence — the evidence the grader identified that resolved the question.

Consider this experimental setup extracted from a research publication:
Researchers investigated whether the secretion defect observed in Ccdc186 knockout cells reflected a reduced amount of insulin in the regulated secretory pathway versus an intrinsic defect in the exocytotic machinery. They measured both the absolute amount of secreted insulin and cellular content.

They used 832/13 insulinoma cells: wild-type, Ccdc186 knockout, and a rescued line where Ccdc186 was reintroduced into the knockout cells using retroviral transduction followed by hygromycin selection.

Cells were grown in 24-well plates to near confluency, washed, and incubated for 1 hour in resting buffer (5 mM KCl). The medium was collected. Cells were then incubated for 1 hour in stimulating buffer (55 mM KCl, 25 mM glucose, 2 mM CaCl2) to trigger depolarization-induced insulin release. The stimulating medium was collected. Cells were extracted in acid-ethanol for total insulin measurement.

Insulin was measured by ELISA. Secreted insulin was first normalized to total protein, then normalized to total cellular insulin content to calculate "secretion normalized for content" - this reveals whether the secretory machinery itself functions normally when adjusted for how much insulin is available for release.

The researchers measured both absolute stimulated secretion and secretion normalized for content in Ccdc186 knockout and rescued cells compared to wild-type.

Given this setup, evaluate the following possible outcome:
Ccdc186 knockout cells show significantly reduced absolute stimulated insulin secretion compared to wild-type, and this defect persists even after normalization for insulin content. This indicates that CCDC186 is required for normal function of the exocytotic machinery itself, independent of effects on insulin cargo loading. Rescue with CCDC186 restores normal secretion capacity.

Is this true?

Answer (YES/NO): NO